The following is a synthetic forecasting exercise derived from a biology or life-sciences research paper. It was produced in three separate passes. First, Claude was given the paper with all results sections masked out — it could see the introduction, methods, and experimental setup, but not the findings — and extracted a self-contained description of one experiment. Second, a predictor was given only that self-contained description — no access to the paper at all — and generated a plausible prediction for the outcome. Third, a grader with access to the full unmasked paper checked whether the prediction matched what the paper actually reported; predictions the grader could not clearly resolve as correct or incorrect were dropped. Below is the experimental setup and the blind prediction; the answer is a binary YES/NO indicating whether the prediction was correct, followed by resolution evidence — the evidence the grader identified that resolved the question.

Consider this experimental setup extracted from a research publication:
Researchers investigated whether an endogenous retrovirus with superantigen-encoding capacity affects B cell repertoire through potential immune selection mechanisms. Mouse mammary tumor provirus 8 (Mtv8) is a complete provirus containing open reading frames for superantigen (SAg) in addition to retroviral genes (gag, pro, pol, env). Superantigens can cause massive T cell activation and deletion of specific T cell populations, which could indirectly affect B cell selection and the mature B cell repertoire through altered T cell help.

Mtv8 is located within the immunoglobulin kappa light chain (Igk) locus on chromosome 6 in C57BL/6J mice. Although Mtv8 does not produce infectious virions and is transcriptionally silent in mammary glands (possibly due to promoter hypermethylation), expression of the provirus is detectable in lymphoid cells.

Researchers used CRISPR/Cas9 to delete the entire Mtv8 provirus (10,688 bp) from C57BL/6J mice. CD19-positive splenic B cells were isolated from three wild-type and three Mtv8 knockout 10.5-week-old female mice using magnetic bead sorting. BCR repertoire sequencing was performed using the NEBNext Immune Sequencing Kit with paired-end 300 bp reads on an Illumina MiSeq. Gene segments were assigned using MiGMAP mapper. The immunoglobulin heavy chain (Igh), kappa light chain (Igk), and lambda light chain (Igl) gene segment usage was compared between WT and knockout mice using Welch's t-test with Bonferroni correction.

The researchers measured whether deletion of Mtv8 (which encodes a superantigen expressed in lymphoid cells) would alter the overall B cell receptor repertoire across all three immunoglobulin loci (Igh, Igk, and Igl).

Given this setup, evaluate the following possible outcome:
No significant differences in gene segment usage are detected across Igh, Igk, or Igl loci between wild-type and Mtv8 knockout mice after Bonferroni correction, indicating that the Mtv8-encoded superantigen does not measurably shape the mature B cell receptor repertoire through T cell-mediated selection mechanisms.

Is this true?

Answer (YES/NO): YES